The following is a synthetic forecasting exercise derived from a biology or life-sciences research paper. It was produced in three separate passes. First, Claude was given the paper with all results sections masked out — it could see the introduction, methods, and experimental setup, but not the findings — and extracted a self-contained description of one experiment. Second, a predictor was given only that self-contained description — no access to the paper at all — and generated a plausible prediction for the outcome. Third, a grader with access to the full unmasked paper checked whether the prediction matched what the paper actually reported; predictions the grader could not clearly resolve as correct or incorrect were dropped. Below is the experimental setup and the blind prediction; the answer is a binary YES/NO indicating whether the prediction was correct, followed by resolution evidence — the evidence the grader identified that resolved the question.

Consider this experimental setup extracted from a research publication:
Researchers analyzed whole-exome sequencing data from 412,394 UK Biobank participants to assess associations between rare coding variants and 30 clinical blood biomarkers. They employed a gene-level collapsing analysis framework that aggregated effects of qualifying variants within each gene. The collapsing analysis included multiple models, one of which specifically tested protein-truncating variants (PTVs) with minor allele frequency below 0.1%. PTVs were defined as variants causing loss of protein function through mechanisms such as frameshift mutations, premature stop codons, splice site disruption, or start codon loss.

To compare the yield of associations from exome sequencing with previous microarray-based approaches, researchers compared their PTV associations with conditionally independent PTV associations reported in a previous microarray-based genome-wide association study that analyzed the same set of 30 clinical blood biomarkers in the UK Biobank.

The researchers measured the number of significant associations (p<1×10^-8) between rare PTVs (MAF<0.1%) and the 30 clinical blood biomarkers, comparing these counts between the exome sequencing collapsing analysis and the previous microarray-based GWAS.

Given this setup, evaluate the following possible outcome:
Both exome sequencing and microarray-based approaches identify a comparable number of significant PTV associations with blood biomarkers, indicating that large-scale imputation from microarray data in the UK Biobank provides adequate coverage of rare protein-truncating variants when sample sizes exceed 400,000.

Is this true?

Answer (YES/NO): NO